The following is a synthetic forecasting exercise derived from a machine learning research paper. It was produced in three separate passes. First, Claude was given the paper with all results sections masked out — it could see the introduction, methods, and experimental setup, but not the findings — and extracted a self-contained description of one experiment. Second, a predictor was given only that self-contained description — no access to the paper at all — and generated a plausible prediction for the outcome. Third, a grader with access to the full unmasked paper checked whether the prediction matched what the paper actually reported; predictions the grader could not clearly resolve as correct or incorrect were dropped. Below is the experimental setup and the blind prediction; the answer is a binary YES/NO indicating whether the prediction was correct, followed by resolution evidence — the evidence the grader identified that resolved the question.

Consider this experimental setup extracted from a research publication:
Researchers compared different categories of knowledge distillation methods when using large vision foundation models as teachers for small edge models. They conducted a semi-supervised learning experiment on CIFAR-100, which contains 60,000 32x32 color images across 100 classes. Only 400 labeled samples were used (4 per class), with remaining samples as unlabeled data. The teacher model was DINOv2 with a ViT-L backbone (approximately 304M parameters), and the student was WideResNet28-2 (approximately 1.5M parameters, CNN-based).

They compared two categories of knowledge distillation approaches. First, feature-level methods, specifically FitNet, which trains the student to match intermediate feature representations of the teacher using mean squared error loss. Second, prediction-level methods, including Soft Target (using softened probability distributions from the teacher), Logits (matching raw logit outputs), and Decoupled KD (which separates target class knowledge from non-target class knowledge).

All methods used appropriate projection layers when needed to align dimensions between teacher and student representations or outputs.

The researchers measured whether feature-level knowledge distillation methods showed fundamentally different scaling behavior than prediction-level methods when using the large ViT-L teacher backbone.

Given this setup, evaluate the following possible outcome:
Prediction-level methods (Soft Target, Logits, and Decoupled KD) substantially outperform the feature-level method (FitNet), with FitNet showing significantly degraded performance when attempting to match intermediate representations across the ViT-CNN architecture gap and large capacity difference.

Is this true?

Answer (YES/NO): NO